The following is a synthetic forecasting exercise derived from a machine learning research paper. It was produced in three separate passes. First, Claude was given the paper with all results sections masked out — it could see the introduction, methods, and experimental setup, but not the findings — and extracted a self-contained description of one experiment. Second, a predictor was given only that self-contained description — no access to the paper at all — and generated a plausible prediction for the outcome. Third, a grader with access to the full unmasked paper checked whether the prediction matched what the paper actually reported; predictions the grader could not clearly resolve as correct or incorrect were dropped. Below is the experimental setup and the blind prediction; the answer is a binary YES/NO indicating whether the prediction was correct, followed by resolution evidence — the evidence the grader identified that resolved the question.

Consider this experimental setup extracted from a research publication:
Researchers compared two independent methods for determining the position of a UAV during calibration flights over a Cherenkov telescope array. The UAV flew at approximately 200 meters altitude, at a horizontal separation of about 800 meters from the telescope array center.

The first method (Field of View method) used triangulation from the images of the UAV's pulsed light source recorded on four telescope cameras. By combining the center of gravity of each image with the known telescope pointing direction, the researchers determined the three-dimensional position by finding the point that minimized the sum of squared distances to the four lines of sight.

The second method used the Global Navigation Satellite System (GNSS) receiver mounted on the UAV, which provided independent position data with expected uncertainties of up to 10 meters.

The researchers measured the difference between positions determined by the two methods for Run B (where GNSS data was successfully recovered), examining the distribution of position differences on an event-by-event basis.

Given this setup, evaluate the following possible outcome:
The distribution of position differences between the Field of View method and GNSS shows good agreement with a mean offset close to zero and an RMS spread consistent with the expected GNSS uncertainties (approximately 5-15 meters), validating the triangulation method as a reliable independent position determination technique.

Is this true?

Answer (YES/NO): NO